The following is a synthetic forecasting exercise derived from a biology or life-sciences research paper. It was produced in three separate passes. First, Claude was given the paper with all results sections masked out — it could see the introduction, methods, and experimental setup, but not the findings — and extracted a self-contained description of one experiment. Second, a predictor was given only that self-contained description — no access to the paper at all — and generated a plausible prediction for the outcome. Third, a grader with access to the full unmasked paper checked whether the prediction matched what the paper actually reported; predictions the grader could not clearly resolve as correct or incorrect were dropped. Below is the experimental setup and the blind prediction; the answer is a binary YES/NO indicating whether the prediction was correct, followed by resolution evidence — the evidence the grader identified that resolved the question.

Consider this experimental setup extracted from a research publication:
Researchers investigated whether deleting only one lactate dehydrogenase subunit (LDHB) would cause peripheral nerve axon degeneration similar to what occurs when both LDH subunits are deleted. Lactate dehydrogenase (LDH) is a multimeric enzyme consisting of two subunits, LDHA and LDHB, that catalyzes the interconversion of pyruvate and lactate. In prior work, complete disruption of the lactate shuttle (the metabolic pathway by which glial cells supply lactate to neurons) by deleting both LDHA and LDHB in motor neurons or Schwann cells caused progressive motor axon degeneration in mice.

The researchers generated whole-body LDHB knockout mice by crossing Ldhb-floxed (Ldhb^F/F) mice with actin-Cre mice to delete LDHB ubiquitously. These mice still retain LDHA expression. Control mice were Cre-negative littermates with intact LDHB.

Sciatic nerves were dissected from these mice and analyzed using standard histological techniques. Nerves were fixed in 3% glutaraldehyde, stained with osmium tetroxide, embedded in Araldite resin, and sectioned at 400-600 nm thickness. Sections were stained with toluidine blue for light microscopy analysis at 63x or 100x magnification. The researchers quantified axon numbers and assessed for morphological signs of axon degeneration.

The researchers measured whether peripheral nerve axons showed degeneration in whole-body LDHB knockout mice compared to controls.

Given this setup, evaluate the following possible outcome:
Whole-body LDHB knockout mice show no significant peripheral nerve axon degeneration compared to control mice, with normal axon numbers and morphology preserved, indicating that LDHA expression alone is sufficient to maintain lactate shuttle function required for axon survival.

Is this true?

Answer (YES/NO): YES